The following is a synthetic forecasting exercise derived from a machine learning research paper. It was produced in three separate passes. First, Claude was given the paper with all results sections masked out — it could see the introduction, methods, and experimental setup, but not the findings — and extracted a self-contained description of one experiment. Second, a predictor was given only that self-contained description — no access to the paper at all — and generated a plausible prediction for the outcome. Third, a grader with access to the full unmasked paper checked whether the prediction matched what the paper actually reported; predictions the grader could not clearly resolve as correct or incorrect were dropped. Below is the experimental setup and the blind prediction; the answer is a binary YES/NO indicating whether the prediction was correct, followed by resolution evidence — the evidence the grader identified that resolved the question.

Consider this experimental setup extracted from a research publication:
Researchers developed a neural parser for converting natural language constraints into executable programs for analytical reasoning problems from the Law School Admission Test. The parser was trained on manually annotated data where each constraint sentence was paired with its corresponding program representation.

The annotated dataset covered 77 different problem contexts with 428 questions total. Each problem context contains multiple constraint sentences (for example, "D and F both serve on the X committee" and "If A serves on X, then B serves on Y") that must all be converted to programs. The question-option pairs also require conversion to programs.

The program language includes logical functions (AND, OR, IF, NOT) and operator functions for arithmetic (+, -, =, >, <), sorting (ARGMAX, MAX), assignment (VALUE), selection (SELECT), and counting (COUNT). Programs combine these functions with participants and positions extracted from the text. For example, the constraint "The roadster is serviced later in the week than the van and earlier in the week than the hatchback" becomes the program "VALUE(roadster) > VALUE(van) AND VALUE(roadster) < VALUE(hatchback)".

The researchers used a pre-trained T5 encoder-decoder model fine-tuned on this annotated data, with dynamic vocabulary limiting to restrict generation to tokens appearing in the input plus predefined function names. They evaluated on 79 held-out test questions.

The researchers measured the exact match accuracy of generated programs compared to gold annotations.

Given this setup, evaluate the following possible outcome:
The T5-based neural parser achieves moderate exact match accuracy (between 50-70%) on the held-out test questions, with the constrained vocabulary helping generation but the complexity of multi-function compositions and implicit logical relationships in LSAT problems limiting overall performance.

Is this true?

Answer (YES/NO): NO